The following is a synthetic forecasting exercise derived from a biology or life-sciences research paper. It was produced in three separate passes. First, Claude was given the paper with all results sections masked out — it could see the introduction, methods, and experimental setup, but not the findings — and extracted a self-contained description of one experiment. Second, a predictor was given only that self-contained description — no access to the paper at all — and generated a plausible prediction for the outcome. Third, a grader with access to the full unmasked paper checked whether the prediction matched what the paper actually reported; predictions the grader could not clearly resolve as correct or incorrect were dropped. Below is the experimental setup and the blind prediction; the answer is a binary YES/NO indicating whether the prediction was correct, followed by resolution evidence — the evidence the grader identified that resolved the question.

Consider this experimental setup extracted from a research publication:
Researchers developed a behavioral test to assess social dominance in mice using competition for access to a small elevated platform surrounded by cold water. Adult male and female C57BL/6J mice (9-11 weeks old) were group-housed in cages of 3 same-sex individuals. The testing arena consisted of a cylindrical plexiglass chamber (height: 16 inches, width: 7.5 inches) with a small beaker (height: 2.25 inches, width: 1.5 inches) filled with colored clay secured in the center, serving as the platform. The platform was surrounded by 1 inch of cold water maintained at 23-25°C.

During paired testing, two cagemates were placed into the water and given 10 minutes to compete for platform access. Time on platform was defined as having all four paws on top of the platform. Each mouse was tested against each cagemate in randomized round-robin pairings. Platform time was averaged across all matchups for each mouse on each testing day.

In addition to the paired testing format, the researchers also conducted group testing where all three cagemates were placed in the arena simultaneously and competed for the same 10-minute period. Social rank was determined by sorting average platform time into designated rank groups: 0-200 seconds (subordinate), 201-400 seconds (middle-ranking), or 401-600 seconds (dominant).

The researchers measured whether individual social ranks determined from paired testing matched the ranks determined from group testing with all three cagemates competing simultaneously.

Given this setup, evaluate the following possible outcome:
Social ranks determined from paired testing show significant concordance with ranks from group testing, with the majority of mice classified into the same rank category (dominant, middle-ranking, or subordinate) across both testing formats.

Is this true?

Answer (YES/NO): NO